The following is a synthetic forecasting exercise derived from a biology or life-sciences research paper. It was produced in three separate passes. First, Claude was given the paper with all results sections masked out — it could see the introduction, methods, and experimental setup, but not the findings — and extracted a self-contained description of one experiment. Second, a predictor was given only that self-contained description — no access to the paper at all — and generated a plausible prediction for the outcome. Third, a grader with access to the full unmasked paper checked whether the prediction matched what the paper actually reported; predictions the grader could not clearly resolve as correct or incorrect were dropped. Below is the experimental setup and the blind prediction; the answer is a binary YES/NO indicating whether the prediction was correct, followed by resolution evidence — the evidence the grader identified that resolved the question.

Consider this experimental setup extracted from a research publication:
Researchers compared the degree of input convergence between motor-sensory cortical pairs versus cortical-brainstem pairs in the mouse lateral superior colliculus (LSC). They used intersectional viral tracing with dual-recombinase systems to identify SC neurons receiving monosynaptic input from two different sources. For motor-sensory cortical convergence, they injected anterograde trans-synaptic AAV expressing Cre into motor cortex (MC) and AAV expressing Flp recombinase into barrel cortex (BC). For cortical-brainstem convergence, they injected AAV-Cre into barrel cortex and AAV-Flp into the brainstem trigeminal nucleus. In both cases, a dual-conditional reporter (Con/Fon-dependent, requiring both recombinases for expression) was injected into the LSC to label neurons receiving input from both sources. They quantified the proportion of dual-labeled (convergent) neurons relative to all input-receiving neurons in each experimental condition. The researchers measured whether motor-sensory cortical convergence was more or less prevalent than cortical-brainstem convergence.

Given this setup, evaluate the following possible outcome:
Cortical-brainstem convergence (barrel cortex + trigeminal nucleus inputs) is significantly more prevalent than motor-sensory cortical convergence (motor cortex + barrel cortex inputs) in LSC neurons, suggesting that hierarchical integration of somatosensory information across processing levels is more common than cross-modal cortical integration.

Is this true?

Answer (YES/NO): NO